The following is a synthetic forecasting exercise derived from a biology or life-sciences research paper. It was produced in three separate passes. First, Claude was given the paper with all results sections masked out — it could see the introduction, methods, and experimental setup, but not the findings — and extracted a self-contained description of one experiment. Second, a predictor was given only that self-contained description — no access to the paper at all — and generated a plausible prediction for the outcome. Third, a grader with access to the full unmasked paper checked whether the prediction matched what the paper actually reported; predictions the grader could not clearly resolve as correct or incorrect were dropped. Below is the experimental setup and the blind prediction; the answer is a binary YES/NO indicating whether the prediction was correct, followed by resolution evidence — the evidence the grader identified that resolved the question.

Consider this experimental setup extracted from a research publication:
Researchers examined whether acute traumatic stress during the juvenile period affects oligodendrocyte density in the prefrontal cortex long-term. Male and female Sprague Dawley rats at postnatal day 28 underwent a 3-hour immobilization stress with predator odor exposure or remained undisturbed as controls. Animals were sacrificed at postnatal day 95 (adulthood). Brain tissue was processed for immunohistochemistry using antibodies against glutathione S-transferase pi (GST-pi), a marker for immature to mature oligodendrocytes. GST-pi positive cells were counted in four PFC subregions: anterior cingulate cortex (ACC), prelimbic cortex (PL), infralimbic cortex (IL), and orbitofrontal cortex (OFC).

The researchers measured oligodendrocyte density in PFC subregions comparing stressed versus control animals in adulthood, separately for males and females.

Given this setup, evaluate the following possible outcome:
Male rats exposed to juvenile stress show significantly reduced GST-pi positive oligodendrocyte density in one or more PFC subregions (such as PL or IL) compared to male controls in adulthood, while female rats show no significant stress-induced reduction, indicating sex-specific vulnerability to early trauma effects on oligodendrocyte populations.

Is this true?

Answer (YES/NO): NO